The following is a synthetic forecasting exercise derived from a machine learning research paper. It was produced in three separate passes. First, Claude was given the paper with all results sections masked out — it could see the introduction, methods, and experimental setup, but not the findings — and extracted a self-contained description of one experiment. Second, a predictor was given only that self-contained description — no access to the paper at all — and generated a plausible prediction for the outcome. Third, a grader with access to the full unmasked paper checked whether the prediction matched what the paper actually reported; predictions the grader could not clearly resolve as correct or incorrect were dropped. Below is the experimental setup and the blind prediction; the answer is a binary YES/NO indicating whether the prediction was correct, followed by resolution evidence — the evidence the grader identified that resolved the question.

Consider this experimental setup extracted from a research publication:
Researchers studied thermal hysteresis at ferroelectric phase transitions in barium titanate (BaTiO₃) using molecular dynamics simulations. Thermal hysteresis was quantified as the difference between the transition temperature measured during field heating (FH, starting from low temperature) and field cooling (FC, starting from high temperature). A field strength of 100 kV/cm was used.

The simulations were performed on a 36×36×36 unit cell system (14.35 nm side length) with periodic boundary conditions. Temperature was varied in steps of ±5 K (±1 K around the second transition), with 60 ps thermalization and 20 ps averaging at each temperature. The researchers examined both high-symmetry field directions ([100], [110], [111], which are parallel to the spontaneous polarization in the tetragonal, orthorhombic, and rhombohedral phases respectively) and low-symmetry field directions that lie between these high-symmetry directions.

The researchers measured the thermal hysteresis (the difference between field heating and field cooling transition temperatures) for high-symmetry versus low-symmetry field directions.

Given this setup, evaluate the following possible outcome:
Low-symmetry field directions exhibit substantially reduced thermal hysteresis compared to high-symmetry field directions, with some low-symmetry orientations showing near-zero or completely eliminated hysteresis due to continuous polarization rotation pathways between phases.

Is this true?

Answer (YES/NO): YES